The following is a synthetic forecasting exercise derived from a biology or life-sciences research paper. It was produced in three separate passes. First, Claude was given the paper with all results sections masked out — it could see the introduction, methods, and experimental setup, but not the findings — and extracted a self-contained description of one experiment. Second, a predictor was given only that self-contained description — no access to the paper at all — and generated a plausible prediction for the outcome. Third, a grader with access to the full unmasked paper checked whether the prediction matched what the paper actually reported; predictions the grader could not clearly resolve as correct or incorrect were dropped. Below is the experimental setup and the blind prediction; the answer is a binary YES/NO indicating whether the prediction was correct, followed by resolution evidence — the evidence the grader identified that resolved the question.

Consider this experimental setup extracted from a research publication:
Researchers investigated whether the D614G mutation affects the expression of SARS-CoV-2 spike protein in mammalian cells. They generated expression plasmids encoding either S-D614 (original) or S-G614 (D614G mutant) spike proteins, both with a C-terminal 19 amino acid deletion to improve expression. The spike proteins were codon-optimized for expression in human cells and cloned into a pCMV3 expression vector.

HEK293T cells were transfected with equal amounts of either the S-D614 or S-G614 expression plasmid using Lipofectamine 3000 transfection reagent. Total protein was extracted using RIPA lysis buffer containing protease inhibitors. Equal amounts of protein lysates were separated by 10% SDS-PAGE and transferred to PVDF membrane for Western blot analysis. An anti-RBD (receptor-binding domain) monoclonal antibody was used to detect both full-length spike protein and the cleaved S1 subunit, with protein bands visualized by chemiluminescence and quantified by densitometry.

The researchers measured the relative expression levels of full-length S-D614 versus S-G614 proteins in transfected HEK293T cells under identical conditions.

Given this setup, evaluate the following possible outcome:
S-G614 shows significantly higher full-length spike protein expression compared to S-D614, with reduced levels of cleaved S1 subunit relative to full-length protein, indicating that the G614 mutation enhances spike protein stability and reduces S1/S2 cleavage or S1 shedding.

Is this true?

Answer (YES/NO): NO